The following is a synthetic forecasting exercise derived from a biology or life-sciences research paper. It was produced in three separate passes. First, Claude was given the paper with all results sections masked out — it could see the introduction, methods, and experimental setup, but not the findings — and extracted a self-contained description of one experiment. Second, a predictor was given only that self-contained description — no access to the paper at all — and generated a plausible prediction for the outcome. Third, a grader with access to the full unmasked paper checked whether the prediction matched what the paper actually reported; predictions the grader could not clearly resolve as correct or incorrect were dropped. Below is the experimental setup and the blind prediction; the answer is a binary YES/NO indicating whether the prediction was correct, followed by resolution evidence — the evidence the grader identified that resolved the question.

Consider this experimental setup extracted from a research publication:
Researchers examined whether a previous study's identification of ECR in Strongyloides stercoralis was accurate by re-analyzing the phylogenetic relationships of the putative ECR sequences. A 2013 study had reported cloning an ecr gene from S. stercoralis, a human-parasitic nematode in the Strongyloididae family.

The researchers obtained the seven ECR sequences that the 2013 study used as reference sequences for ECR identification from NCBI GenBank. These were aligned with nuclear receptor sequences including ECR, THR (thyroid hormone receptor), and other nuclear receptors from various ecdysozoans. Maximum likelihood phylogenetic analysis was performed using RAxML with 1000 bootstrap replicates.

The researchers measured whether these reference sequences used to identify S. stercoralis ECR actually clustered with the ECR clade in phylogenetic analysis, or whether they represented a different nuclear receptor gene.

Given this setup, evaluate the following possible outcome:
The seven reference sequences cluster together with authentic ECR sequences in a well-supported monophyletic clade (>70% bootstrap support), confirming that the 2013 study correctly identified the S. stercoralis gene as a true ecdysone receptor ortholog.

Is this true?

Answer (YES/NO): NO